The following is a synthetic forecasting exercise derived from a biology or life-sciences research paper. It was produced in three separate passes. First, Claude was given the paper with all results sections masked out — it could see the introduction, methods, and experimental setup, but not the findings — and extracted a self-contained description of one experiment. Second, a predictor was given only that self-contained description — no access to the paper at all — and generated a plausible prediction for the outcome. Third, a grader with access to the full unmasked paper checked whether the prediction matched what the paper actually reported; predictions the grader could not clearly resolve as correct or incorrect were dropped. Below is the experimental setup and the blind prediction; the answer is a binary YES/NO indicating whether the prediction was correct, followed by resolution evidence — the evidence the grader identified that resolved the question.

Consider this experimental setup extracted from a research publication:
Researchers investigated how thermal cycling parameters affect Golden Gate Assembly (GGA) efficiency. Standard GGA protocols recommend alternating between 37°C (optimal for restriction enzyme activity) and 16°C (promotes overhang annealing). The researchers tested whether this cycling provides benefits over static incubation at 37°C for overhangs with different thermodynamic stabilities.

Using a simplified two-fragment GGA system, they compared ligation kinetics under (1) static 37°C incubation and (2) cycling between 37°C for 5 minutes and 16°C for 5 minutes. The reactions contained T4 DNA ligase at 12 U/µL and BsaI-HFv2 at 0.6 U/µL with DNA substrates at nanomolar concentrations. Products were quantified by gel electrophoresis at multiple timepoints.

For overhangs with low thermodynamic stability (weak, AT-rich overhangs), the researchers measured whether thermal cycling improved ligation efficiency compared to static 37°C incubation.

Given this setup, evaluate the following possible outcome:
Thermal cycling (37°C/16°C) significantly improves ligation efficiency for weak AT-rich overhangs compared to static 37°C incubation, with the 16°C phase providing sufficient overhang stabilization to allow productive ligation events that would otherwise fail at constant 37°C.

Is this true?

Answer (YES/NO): YES